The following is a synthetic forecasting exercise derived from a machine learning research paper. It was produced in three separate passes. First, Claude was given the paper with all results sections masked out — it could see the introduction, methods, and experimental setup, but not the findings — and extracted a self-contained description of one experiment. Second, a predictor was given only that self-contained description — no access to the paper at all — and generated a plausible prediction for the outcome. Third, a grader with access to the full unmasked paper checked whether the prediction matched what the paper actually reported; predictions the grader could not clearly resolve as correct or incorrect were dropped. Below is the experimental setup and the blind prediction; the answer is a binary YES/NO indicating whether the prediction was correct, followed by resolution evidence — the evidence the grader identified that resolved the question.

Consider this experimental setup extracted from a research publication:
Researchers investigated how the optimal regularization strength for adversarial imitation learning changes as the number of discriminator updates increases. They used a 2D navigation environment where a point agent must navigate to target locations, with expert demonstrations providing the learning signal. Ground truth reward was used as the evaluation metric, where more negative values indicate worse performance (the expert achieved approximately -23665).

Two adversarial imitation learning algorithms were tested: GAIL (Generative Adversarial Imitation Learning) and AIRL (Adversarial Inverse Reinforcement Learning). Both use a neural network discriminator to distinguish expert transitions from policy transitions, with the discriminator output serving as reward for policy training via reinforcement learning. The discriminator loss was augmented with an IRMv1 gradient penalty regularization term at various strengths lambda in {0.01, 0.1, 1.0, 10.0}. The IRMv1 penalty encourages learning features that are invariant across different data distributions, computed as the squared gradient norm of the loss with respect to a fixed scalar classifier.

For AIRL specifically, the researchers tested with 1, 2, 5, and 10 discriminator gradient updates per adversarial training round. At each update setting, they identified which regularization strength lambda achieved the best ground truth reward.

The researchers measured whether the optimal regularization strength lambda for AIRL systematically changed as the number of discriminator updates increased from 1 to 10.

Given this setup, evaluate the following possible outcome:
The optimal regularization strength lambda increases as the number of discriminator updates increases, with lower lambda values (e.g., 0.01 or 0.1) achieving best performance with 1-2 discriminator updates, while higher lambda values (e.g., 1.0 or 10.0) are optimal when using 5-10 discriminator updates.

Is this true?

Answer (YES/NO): YES